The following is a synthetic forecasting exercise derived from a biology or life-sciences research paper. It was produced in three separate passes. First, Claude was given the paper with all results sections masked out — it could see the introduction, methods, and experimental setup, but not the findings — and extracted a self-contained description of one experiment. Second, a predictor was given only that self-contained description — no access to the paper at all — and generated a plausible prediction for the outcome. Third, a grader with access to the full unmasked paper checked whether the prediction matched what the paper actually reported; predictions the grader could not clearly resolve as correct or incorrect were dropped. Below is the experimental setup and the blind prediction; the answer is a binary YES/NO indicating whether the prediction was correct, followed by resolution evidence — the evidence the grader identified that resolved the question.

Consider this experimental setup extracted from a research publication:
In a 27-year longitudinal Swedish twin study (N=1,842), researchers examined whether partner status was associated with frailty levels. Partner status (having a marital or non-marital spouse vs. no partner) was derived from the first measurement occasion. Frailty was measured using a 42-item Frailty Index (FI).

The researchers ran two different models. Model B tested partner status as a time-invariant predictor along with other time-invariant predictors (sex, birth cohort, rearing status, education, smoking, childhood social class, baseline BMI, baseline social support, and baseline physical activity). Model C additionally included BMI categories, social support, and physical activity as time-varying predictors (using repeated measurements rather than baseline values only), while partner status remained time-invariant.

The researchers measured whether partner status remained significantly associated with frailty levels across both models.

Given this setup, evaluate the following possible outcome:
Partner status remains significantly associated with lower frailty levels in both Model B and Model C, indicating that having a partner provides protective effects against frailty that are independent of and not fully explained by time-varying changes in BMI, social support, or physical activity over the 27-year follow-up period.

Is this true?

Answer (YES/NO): NO